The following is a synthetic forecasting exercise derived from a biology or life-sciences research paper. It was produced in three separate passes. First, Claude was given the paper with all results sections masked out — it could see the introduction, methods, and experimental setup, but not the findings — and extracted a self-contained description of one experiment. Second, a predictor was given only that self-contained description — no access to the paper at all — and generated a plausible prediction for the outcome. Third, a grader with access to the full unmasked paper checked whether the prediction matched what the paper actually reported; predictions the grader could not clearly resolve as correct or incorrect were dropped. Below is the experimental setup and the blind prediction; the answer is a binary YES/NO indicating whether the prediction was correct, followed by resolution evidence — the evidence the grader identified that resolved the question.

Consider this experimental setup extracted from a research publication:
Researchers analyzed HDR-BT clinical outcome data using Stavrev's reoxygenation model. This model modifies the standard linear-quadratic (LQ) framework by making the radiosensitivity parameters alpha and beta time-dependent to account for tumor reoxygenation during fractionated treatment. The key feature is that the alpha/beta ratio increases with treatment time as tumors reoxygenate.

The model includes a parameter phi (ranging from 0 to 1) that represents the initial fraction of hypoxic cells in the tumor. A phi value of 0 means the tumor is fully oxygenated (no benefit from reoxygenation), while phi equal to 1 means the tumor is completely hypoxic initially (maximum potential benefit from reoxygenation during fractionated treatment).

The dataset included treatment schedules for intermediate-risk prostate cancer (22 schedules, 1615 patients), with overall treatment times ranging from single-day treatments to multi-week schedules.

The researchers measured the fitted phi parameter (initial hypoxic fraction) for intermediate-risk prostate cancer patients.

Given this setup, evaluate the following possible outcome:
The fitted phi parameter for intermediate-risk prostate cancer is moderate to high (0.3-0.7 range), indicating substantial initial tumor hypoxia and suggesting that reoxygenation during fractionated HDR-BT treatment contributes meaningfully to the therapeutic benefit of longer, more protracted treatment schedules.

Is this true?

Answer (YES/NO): NO